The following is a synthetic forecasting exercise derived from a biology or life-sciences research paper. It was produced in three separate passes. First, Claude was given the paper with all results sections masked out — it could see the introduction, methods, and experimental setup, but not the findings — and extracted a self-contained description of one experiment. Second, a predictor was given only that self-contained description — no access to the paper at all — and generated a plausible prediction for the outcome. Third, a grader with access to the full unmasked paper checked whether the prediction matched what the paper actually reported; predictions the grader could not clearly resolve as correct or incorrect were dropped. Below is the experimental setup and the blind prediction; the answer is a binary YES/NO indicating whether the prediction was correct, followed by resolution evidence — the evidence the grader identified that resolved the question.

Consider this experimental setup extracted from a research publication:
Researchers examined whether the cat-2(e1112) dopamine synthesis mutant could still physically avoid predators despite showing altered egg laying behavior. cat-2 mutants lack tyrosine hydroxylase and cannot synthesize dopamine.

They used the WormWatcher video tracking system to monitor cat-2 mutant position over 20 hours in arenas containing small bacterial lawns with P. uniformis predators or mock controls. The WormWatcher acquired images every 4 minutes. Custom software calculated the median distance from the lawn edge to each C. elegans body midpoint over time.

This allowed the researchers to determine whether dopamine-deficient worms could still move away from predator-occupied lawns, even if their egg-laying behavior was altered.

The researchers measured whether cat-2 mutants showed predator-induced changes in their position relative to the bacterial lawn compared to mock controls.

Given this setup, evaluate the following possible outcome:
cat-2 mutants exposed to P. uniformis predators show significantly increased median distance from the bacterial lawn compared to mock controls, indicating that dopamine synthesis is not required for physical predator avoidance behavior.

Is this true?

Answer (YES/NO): YES